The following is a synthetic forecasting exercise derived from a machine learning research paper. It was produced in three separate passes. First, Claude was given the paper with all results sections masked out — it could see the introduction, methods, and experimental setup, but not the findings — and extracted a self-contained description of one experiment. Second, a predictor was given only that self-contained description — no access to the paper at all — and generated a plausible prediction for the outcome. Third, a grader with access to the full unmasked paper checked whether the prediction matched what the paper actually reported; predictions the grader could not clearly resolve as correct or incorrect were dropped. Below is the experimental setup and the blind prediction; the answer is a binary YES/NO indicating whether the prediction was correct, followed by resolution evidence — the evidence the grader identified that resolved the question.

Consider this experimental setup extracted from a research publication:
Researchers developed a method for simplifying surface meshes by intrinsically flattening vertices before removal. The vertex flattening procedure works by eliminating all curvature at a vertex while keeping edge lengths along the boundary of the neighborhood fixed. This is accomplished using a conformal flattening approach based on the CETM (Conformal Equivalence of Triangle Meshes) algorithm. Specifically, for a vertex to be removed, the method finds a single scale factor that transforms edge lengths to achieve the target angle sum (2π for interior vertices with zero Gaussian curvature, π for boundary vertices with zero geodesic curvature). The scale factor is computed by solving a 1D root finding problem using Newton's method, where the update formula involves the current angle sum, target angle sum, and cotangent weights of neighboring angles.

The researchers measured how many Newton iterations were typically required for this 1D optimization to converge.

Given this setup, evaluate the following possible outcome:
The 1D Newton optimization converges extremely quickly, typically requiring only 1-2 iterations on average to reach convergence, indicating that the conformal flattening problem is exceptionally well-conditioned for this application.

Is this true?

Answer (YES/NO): NO